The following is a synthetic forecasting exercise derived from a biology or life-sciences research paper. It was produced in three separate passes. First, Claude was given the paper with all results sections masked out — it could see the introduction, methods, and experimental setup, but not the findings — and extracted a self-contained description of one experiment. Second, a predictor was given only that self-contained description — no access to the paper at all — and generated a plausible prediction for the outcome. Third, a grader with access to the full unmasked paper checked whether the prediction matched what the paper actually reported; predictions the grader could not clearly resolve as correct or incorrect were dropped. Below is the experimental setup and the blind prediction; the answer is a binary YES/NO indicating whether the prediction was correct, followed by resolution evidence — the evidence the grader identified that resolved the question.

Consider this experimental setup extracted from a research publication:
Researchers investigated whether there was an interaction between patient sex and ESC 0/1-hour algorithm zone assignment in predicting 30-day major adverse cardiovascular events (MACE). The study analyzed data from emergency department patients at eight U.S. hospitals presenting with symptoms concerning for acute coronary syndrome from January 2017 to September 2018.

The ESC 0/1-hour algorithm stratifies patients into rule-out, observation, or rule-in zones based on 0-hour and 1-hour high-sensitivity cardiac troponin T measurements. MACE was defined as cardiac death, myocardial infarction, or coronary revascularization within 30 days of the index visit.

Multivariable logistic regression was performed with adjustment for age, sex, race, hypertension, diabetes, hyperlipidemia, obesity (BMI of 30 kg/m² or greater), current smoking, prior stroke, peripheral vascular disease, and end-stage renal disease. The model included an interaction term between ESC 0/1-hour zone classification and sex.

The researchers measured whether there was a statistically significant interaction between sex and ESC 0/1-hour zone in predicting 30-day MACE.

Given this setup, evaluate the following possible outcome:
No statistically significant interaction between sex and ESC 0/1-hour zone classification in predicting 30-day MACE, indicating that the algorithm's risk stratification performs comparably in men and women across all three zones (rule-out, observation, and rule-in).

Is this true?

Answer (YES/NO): NO